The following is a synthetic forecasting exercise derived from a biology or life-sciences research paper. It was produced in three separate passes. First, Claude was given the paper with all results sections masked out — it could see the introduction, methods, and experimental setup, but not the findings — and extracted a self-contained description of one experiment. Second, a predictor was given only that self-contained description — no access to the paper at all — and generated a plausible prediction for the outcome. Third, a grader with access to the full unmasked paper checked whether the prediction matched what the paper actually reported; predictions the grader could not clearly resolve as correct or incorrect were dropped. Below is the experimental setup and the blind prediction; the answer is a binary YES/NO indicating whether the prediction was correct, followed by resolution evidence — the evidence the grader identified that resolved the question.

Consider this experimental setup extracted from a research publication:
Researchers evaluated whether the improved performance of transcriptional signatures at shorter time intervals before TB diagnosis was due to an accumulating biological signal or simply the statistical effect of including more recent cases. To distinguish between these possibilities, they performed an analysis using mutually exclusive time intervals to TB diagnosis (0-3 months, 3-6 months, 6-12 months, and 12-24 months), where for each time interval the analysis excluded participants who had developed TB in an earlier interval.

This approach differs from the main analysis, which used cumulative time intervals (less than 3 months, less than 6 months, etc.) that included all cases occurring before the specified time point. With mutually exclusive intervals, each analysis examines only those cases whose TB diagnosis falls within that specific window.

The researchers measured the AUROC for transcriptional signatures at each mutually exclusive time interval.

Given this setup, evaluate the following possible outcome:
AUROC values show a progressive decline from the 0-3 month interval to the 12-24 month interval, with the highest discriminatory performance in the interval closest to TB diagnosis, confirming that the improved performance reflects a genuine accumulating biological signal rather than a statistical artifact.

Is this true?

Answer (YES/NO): YES